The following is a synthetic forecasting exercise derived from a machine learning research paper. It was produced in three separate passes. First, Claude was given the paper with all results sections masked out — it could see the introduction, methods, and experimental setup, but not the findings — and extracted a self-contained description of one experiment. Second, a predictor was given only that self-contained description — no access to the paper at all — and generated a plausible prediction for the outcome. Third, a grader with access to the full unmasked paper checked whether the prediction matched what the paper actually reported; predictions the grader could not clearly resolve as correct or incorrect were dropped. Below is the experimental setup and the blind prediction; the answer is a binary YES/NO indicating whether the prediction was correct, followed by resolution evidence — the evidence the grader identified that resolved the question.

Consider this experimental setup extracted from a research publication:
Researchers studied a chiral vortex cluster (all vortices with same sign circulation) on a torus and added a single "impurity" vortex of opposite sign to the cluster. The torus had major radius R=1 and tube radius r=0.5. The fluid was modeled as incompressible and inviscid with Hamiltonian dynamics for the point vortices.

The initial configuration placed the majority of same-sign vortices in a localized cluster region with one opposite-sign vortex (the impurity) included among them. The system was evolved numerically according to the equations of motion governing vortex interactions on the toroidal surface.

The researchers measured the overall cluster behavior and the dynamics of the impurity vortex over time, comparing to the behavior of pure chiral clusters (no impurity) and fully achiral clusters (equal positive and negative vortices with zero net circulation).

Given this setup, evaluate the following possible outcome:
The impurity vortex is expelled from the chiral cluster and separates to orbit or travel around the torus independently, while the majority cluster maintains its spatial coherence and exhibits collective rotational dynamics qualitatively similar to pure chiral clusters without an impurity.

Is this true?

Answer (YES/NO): NO